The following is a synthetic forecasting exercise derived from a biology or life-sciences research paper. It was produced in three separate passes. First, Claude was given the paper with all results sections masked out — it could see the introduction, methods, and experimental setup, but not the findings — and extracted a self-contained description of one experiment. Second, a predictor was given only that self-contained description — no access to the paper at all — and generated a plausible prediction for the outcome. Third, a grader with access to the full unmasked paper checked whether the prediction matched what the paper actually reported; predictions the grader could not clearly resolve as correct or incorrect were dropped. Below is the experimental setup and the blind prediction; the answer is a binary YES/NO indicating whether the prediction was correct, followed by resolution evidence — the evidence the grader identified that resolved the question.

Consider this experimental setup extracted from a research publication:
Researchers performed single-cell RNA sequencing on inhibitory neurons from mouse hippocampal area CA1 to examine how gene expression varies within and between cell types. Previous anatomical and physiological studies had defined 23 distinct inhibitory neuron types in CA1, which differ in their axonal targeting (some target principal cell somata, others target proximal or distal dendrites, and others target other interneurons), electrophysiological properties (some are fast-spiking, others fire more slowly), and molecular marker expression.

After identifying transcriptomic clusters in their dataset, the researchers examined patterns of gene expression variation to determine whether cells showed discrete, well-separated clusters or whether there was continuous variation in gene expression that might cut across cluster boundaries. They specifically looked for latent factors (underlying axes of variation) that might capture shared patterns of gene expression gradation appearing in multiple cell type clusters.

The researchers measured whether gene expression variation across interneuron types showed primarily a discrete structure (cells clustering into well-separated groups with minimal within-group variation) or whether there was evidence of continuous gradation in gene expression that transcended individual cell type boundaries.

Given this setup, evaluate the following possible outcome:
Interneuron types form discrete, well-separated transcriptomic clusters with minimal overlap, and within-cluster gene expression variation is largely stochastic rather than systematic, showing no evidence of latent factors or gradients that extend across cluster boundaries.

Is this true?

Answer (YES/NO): NO